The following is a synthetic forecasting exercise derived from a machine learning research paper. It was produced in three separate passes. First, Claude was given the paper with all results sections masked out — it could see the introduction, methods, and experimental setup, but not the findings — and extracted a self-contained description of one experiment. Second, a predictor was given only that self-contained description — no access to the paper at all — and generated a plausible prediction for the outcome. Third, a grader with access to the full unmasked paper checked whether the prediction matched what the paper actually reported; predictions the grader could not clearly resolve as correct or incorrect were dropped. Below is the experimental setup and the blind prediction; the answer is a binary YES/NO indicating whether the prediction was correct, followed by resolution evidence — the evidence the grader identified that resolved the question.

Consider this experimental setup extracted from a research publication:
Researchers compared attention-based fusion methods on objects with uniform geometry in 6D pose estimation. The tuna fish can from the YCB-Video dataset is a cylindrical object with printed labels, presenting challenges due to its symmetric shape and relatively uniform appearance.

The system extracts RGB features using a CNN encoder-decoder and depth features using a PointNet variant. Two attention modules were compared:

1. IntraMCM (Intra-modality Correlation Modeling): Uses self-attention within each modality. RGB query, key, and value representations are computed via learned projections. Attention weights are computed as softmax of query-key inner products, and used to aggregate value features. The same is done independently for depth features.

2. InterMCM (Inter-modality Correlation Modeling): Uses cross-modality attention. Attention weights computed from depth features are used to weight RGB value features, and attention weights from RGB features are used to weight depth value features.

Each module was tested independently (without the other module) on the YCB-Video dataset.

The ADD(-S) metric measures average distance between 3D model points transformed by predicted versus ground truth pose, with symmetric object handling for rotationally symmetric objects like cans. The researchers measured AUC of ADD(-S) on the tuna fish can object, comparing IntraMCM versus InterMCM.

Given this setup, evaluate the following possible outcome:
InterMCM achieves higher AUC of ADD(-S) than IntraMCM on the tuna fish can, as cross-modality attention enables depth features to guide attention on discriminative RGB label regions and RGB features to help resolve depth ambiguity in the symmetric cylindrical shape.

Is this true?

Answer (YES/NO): YES